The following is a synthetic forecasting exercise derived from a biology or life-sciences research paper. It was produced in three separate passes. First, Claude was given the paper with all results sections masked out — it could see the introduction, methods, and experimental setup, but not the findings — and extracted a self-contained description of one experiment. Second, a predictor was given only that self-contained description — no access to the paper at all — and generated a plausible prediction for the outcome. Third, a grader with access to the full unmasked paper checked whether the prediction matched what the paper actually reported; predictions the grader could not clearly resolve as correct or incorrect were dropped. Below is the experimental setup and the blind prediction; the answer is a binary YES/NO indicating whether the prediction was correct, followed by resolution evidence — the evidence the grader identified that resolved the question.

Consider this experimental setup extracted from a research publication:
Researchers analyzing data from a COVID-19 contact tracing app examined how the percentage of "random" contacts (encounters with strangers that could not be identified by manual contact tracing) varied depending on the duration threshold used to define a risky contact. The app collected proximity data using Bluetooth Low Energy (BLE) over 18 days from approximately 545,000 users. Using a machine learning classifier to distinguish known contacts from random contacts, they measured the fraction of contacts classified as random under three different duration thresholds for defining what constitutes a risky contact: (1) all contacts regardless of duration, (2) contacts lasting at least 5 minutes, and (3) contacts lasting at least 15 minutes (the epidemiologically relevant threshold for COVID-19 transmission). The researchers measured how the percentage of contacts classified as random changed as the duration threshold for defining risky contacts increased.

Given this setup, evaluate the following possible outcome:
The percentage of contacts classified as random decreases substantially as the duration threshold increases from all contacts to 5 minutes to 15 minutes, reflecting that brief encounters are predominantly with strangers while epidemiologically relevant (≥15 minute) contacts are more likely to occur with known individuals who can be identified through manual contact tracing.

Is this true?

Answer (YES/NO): NO